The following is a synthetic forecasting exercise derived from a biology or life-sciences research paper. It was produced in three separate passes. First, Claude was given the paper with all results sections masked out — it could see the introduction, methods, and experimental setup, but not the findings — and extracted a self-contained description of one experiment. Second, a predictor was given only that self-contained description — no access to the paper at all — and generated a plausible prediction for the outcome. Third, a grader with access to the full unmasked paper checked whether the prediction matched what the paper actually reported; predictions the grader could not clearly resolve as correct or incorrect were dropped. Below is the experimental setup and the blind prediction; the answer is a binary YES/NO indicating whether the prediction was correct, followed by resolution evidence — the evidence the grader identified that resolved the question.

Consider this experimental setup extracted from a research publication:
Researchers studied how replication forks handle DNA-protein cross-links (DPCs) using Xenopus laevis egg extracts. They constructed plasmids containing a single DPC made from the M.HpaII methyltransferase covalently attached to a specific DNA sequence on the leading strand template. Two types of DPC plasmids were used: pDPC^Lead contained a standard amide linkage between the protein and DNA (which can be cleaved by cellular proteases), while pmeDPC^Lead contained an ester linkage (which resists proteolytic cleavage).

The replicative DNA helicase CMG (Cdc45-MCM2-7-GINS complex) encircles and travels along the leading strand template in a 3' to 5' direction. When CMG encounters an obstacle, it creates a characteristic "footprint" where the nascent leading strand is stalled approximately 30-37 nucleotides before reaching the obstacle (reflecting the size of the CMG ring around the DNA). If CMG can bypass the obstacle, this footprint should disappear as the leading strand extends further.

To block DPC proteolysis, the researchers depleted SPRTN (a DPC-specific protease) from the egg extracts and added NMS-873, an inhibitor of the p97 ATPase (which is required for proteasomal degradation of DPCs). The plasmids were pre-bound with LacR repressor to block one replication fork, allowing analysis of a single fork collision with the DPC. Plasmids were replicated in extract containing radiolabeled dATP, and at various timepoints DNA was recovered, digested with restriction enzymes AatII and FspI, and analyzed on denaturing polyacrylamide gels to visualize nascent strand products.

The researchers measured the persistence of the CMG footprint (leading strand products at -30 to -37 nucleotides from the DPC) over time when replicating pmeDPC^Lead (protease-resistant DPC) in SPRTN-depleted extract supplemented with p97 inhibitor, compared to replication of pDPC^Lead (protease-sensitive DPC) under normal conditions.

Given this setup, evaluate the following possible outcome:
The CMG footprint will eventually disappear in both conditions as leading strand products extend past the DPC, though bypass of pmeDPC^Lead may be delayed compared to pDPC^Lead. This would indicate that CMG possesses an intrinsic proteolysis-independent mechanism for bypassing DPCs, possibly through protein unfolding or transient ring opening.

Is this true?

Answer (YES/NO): NO